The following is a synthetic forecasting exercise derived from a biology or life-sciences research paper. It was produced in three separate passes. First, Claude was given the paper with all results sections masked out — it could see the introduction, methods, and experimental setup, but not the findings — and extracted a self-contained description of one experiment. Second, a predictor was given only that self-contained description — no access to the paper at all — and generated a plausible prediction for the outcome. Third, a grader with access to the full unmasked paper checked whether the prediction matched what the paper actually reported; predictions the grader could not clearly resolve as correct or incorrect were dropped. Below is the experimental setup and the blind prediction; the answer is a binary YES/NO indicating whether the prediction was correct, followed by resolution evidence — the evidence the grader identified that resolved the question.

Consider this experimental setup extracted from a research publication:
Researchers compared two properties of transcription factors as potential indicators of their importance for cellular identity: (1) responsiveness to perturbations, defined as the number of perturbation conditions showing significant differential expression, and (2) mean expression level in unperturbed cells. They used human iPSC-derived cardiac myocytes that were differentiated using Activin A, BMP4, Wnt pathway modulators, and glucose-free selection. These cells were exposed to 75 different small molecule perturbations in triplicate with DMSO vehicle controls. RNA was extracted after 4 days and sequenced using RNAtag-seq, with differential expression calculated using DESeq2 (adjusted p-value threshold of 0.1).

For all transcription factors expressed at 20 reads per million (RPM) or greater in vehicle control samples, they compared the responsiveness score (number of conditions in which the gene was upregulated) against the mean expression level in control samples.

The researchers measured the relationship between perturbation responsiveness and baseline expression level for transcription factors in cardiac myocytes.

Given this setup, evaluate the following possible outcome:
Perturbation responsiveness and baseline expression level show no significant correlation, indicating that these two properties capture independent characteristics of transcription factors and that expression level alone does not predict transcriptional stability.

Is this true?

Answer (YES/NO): YES